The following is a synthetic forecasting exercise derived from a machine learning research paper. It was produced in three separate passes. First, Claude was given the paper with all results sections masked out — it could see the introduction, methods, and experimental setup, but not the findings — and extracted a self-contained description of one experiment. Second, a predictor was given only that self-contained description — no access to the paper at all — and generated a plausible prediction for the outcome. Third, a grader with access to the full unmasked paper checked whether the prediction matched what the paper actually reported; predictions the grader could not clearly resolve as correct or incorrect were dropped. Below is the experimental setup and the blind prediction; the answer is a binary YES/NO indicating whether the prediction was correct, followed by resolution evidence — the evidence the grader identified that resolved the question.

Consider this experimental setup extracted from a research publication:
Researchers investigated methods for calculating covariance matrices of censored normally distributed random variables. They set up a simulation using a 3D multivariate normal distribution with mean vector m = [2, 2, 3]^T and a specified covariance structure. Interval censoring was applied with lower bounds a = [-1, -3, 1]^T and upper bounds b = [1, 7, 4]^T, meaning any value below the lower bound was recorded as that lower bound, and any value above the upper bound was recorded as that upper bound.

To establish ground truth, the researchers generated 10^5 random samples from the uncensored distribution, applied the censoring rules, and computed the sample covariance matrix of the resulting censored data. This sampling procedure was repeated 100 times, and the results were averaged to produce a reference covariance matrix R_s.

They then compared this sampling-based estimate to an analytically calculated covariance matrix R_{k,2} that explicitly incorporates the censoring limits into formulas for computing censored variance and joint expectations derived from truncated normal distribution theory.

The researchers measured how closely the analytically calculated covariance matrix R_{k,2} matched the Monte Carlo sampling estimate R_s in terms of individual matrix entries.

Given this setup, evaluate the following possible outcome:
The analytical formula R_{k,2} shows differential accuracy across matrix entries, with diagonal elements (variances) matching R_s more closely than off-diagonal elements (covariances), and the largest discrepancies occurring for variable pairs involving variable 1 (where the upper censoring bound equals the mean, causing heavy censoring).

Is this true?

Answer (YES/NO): NO